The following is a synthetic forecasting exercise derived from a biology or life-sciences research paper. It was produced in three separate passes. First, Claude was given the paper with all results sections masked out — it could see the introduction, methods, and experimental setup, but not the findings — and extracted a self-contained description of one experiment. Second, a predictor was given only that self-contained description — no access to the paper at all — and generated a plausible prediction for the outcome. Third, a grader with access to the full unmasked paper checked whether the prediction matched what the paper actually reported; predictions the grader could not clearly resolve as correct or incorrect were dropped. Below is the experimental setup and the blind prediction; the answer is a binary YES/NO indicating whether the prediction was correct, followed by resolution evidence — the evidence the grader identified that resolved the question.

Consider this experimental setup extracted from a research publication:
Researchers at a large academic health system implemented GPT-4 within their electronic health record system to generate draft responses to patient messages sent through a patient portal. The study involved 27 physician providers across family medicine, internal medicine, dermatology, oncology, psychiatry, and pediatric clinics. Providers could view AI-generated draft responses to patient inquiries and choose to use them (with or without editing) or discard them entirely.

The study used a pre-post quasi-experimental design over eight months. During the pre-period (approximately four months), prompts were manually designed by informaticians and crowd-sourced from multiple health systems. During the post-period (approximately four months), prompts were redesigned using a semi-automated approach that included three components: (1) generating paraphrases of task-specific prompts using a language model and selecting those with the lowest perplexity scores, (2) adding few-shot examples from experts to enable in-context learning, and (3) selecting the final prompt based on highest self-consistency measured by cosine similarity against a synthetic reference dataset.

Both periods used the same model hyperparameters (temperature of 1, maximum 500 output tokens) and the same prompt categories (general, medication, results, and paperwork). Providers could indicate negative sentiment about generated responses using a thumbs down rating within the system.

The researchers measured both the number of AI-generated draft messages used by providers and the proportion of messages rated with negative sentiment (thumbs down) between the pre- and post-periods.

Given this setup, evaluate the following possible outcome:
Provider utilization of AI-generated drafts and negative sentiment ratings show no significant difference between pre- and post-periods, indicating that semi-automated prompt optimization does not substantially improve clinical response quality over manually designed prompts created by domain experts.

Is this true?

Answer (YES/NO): NO